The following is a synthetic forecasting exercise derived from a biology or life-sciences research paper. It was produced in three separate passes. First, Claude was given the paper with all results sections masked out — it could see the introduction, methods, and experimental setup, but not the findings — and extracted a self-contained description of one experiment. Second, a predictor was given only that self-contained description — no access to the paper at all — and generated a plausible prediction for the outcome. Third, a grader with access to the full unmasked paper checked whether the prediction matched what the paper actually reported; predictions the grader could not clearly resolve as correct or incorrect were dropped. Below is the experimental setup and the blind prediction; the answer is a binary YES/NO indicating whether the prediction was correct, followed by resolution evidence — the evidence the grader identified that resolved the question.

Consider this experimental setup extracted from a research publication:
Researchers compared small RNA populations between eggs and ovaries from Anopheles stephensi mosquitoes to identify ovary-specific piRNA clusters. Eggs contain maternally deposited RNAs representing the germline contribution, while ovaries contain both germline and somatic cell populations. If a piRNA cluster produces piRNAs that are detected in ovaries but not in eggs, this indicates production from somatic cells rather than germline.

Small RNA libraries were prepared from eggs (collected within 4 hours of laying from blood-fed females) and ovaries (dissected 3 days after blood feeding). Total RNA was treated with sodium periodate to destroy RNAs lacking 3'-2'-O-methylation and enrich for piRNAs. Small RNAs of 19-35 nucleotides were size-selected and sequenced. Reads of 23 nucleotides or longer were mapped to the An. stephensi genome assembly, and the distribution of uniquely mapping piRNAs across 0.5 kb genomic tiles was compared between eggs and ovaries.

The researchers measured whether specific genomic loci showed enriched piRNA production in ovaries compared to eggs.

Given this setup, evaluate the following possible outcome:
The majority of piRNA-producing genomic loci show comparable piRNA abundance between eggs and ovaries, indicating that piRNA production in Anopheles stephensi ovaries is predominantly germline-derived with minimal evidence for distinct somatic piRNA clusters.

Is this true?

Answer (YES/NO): NO